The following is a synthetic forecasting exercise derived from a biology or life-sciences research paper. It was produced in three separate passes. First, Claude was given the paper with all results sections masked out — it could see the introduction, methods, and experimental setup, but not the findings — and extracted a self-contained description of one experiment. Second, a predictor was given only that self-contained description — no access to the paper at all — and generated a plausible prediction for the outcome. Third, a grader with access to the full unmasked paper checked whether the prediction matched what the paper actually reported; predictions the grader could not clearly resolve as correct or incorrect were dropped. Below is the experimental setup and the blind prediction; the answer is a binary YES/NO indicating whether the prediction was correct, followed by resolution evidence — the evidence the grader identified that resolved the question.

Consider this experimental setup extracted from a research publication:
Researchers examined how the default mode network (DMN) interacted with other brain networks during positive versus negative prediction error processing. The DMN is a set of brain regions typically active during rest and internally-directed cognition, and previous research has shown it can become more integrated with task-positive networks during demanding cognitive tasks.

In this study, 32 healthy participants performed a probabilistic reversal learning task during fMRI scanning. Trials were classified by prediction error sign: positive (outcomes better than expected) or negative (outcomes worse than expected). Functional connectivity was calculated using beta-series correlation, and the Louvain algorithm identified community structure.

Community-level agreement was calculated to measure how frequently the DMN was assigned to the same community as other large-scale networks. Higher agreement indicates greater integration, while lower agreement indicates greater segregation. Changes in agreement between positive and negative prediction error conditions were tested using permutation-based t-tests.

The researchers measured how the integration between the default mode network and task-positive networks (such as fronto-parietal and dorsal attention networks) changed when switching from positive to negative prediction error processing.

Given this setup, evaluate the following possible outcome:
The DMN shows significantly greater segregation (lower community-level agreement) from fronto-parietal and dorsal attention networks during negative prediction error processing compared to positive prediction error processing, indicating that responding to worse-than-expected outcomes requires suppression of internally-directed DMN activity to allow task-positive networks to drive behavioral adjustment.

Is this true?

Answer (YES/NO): NO